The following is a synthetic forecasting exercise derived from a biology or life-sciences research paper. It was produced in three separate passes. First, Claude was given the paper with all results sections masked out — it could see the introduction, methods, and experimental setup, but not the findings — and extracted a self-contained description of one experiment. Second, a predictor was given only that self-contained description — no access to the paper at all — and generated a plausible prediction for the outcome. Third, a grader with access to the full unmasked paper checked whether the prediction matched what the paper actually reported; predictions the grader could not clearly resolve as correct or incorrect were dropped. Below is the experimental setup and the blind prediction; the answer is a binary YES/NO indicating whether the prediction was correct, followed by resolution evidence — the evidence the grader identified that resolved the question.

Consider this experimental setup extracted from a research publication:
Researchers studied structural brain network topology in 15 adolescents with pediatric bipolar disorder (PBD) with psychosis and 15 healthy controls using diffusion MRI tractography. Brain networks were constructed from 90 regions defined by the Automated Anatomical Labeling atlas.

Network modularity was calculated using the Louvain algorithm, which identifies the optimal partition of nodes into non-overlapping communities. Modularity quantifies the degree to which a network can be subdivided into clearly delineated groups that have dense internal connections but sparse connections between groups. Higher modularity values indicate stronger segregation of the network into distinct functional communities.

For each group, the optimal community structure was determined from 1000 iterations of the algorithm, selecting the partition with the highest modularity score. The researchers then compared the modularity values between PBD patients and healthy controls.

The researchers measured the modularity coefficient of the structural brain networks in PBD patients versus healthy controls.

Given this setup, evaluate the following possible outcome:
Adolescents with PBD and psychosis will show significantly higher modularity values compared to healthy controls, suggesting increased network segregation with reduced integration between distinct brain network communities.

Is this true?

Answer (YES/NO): NO